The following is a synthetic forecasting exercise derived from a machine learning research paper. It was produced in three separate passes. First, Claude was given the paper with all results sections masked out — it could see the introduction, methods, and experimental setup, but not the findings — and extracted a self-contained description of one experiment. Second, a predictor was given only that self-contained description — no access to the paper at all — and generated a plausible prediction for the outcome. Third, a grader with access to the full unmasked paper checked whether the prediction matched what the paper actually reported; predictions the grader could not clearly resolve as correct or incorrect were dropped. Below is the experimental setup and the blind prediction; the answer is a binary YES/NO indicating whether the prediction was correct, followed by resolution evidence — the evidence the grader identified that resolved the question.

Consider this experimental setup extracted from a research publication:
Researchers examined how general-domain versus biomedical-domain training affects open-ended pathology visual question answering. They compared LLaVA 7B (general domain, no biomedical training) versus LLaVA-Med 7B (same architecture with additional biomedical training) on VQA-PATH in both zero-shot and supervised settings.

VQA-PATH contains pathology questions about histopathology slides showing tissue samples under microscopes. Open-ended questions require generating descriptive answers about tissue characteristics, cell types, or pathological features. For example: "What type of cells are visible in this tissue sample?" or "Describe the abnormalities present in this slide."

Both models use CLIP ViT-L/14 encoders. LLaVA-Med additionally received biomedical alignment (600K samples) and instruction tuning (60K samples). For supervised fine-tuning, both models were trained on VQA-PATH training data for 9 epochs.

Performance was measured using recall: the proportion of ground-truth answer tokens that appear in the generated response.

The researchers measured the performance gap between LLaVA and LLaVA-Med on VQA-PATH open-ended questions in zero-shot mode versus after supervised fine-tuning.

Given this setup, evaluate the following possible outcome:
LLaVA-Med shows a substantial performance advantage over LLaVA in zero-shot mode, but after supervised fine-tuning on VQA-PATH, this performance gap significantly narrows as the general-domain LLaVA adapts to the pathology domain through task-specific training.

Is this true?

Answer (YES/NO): NO